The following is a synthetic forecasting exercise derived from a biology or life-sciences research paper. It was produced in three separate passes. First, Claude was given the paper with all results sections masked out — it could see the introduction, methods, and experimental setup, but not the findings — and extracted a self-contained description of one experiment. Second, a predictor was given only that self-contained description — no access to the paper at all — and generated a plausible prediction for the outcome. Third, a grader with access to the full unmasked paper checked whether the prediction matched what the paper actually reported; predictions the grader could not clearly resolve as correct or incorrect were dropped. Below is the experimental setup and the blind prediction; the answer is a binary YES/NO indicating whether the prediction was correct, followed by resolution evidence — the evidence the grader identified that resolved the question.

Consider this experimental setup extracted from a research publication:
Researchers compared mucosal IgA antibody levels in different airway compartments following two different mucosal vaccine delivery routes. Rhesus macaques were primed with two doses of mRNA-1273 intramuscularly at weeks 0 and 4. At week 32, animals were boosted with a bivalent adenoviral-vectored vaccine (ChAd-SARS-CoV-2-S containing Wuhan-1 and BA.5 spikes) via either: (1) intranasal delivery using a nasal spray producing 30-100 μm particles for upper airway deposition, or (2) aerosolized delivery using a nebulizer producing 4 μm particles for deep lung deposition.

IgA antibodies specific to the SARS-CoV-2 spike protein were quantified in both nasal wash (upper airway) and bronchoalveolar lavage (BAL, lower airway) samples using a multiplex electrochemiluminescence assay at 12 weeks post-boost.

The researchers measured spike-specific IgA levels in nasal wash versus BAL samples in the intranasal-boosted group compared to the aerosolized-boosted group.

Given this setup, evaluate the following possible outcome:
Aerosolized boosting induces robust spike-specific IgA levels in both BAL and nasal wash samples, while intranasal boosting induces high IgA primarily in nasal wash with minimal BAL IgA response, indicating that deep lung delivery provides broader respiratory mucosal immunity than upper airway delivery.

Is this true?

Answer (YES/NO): NO